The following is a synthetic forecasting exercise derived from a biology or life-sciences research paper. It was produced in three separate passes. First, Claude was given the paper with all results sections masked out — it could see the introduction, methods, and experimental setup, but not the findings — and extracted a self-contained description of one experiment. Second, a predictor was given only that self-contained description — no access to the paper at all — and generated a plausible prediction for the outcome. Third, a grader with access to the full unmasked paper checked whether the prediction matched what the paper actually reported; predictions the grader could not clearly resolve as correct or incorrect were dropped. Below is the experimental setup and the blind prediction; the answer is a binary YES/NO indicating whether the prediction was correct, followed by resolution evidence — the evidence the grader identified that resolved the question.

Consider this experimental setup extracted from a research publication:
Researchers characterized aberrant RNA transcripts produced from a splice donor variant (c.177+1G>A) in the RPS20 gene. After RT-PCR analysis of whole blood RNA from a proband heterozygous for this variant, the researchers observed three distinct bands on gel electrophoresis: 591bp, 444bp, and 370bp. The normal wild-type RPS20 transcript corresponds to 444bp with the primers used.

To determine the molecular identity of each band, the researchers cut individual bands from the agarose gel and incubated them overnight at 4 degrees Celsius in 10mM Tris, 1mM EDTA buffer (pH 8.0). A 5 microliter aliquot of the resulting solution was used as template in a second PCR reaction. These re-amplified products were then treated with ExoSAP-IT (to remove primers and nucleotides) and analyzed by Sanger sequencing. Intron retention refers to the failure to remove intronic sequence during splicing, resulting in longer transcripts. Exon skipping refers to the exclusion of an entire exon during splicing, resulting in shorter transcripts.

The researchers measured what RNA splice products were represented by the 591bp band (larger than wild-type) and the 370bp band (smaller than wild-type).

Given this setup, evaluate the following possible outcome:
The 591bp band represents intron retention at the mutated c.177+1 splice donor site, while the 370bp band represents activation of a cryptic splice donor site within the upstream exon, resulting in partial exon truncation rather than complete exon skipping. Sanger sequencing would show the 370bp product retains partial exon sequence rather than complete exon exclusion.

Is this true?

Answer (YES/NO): NO